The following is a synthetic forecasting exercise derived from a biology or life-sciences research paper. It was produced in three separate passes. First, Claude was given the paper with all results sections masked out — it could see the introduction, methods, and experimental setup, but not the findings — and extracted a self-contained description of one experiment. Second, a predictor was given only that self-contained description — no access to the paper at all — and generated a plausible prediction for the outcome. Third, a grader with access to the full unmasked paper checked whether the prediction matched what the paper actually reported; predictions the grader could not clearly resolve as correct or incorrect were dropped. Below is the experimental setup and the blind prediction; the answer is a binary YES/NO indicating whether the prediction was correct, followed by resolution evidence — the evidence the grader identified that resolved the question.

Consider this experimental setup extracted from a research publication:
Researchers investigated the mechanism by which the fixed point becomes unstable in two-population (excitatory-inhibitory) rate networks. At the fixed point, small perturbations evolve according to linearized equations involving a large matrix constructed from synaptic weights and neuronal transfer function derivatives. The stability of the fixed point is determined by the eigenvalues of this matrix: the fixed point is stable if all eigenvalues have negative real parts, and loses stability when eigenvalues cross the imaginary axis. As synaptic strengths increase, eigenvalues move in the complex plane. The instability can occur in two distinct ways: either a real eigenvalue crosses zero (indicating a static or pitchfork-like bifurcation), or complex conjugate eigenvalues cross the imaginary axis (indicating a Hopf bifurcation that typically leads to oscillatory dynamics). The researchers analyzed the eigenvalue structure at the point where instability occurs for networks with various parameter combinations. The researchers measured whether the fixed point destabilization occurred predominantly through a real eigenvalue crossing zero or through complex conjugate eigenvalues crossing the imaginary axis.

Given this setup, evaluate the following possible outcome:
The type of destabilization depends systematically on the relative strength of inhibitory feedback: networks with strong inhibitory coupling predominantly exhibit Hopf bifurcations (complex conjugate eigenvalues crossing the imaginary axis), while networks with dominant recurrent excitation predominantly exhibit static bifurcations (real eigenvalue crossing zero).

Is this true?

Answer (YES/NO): NO